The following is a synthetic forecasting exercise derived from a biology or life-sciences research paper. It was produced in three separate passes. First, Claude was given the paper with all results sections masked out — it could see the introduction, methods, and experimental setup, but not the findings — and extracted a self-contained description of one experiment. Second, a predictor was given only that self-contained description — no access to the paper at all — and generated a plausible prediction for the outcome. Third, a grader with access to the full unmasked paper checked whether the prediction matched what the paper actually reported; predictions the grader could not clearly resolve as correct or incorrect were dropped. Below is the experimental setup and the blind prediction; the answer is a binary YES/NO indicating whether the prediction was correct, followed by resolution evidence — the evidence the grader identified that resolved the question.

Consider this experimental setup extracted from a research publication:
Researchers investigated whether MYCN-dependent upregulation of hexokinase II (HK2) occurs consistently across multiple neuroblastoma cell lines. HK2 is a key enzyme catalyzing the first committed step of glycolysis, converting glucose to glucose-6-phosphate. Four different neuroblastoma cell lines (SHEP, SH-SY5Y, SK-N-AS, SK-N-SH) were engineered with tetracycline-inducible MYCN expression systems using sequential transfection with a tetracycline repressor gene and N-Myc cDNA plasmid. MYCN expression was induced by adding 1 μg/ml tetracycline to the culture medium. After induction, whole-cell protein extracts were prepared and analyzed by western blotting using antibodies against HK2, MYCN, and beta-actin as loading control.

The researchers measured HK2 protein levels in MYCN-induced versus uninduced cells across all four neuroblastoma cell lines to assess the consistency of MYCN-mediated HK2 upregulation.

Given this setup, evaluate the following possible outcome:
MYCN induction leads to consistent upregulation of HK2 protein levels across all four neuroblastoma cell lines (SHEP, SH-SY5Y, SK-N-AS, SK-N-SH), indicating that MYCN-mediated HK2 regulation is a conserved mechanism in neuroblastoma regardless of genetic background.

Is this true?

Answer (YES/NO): YES